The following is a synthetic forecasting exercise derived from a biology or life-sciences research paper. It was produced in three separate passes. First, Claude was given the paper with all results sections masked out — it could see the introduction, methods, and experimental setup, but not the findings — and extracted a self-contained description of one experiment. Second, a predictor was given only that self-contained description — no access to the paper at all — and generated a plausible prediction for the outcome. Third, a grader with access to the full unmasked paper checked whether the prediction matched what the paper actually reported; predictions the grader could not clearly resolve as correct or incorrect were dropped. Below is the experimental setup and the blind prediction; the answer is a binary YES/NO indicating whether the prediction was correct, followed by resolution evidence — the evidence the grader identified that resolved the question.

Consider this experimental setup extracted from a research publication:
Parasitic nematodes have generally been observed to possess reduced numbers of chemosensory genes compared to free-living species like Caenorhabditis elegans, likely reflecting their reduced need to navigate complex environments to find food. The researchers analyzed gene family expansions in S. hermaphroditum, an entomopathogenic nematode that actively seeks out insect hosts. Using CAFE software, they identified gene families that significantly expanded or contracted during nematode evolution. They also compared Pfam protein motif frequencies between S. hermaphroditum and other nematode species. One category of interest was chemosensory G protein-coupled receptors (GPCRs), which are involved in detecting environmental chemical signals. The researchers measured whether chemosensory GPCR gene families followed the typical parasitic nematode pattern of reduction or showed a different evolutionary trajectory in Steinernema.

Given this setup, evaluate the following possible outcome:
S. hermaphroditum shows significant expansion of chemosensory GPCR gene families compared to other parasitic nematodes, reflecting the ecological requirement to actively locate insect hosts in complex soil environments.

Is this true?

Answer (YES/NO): YES